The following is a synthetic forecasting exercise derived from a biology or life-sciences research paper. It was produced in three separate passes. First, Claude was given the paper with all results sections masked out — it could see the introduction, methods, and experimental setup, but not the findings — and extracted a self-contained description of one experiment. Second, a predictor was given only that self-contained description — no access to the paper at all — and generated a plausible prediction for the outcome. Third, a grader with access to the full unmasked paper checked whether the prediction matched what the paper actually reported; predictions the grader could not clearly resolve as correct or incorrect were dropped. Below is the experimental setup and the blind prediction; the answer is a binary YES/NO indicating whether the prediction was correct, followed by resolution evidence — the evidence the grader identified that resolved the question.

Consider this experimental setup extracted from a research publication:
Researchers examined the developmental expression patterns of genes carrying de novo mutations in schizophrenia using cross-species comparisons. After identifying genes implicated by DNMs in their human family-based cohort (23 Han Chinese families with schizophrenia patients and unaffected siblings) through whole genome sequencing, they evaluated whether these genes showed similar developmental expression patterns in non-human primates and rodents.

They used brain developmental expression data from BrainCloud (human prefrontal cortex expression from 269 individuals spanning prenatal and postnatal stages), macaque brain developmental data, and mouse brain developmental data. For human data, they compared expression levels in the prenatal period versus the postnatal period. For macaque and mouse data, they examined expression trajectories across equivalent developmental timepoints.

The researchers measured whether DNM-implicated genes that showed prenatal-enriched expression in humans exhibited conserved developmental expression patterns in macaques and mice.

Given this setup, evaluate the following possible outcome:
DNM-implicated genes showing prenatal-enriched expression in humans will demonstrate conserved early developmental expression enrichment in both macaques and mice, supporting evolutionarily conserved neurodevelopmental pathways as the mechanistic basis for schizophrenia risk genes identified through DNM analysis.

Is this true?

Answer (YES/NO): YES